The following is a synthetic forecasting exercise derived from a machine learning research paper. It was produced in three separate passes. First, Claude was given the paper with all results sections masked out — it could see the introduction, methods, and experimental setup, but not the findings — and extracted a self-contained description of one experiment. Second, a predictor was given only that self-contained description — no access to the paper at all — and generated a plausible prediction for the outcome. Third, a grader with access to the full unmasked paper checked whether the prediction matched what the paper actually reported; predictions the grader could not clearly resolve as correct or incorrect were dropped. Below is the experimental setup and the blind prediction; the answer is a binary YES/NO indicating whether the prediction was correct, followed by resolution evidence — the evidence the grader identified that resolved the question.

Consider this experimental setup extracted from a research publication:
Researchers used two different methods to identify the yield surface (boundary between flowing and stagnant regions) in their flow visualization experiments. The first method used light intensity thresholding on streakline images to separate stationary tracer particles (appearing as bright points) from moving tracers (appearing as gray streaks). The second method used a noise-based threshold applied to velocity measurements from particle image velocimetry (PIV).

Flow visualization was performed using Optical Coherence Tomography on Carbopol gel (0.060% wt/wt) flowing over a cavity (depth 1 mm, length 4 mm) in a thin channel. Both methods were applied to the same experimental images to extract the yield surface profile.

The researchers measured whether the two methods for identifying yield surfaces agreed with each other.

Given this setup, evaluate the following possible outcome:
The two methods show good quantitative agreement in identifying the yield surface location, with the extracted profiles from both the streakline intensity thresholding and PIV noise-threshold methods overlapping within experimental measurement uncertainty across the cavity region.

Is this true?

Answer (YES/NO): YES